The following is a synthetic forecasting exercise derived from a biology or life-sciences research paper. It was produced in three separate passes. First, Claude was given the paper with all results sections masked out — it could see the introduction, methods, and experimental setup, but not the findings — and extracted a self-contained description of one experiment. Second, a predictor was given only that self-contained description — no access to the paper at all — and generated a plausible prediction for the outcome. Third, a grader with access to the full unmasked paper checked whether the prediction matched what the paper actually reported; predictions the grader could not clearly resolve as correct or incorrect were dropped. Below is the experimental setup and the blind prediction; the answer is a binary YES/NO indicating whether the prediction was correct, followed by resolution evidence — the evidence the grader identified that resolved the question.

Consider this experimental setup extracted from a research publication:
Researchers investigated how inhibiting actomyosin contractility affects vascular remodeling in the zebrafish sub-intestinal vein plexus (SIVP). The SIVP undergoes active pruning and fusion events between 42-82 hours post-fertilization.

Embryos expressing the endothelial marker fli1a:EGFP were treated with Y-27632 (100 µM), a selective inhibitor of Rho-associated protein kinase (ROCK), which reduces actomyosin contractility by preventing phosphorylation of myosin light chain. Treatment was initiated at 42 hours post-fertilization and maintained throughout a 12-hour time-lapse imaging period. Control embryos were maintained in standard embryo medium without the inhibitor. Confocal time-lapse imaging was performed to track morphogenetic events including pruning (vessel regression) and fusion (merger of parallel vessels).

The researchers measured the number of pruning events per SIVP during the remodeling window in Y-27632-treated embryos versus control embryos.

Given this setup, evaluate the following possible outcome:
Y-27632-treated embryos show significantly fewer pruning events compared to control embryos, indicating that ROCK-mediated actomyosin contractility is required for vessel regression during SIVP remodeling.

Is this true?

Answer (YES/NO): YES